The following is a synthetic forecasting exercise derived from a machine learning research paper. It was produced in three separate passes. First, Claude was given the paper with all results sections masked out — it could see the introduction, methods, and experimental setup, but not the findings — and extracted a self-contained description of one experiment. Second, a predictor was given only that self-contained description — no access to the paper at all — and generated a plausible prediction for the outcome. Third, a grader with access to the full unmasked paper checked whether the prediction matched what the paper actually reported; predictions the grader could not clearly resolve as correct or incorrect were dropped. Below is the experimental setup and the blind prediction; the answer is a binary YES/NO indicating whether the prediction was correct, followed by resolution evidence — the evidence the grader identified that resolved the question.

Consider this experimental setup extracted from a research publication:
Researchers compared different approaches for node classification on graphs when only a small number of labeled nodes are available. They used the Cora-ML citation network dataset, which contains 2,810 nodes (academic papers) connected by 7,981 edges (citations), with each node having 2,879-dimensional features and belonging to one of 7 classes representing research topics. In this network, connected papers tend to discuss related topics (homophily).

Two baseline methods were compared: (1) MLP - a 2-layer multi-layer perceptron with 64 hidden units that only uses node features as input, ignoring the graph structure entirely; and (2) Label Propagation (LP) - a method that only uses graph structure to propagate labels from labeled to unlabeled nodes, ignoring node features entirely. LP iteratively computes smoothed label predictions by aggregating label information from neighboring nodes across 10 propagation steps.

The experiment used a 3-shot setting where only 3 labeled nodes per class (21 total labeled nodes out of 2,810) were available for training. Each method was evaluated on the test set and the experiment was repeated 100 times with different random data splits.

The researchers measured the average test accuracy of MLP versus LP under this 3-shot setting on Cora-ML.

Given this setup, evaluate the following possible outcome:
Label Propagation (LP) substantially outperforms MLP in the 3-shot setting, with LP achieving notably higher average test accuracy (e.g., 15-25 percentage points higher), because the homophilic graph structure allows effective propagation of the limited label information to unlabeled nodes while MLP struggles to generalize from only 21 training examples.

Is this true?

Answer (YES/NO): YES